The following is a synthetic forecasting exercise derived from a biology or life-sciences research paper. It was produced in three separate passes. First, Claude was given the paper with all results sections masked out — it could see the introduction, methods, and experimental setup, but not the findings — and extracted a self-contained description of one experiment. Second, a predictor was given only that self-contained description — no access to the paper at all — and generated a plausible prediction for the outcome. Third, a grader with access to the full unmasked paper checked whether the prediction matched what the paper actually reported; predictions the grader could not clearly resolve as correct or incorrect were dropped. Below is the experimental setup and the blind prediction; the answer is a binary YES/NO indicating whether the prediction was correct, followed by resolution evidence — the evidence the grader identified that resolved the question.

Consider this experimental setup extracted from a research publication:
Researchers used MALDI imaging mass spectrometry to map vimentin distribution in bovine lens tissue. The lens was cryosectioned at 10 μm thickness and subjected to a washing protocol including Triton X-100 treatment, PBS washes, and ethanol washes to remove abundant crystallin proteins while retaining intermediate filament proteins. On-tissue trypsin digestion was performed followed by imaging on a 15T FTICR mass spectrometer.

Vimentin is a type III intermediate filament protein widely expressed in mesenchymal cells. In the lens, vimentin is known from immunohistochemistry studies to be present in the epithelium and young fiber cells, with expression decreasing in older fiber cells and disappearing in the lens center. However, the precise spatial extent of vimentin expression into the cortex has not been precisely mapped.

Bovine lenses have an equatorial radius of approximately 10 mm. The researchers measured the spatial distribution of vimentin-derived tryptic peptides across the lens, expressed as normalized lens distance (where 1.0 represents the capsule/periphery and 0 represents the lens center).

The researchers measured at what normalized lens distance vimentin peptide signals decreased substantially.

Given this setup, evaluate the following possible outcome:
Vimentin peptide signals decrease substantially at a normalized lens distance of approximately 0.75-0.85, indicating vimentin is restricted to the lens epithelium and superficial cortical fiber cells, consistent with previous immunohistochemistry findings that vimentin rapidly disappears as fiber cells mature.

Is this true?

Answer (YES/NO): NO